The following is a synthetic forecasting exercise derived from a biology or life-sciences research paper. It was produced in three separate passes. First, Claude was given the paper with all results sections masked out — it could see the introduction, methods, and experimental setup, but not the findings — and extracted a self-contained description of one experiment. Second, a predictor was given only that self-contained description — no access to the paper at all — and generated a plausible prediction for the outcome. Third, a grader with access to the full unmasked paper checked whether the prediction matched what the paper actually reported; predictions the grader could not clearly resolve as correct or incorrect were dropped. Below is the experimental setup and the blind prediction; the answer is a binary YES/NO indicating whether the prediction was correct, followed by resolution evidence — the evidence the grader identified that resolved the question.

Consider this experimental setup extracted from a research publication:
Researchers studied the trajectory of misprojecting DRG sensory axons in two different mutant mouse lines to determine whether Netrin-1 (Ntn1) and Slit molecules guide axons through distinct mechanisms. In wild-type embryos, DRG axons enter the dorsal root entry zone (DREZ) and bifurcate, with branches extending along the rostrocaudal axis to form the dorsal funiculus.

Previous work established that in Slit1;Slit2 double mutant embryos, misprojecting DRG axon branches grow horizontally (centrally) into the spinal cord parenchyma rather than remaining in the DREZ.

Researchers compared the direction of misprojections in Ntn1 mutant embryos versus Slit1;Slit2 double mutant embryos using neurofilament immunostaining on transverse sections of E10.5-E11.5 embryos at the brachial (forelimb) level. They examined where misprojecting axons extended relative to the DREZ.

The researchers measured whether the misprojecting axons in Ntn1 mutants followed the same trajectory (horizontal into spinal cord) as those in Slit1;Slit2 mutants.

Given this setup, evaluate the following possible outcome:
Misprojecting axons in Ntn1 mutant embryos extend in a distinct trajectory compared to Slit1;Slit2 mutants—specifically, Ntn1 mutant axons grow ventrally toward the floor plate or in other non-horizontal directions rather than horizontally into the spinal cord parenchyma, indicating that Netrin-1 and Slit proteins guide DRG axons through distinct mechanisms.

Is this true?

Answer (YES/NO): NO